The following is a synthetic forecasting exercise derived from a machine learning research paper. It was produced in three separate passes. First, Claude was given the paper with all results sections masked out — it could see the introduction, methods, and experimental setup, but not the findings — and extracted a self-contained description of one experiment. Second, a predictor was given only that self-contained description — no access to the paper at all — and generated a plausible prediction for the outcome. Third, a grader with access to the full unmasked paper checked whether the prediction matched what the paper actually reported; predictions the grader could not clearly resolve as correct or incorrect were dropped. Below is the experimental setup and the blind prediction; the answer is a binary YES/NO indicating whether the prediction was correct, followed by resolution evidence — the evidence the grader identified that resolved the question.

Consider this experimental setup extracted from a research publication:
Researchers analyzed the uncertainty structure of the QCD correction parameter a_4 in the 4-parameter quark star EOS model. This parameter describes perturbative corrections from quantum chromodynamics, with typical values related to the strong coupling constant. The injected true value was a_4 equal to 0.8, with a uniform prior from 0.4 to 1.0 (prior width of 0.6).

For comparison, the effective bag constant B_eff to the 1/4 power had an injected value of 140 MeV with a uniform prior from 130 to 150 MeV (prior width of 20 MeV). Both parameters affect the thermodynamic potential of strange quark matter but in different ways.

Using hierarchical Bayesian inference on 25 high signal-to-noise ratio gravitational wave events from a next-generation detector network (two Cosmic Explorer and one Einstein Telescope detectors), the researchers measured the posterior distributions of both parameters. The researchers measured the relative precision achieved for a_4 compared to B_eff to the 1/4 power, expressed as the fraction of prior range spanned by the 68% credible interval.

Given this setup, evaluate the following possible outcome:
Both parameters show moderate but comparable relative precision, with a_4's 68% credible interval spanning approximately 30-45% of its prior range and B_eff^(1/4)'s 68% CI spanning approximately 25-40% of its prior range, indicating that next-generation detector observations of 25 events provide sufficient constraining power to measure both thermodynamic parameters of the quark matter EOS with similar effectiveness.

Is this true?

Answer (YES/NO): NO